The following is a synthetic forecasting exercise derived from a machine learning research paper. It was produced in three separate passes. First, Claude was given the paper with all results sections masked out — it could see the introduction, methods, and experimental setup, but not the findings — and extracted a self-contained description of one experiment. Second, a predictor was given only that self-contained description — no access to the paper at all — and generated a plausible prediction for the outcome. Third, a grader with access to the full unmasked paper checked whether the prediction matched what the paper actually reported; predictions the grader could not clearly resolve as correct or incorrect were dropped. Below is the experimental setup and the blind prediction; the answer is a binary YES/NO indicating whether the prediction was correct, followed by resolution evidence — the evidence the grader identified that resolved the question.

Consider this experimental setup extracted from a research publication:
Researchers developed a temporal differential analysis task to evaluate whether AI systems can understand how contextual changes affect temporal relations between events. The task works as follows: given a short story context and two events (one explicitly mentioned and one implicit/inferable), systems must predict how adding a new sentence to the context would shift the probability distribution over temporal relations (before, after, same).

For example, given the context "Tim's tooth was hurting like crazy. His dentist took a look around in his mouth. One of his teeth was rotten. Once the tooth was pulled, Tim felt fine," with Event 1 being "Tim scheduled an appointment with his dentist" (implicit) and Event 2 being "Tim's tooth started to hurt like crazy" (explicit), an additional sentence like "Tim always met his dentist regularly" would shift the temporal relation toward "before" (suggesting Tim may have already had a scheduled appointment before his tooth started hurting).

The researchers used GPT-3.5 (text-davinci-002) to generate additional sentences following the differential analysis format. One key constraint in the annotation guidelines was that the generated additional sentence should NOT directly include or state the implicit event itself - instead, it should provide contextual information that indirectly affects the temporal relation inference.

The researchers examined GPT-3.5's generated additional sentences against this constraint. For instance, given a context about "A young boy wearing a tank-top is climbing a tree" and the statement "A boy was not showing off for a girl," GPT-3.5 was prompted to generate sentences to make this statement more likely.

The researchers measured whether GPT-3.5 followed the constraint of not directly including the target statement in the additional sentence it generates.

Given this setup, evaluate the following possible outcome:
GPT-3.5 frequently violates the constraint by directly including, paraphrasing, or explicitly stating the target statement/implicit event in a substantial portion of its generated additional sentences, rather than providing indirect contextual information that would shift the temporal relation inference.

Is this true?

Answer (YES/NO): YES